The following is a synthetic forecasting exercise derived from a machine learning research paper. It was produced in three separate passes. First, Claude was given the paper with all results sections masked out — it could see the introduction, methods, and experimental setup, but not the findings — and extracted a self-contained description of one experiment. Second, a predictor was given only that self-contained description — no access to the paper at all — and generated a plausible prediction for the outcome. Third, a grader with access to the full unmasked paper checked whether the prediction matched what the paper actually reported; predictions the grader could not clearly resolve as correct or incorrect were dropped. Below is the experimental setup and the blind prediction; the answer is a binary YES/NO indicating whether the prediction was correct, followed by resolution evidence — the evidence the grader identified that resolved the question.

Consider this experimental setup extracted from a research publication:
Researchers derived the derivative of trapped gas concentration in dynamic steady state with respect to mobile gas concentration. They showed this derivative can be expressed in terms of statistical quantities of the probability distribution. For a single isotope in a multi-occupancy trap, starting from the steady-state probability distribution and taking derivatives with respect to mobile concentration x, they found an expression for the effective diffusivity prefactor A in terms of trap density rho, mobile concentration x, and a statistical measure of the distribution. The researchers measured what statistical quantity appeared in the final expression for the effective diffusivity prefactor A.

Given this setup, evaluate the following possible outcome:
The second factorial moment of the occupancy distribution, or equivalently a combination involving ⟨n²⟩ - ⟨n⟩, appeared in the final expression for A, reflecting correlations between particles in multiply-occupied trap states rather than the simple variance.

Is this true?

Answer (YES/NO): NO